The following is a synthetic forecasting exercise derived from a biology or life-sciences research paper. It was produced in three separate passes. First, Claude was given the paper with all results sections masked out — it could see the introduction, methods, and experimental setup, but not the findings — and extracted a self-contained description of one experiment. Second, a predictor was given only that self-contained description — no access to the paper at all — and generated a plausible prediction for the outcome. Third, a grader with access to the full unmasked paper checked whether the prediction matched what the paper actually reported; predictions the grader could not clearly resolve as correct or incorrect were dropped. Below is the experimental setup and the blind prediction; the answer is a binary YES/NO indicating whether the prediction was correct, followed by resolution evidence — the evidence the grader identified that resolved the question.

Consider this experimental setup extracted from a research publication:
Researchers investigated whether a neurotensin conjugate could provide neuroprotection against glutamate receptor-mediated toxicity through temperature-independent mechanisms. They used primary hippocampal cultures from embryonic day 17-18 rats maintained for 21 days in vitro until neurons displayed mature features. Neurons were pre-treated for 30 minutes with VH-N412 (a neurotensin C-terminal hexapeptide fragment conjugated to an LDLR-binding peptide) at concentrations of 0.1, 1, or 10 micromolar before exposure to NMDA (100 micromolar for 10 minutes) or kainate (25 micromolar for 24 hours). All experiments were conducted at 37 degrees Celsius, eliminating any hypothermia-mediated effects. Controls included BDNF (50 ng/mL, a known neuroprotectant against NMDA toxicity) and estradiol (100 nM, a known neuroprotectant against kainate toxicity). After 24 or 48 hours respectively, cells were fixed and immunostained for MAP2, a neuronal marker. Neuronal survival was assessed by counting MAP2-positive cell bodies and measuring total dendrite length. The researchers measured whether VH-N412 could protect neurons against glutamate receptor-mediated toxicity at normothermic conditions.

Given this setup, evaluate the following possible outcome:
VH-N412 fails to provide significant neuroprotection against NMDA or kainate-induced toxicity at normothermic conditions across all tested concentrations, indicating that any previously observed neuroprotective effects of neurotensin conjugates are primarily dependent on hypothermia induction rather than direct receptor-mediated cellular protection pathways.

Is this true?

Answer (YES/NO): NO